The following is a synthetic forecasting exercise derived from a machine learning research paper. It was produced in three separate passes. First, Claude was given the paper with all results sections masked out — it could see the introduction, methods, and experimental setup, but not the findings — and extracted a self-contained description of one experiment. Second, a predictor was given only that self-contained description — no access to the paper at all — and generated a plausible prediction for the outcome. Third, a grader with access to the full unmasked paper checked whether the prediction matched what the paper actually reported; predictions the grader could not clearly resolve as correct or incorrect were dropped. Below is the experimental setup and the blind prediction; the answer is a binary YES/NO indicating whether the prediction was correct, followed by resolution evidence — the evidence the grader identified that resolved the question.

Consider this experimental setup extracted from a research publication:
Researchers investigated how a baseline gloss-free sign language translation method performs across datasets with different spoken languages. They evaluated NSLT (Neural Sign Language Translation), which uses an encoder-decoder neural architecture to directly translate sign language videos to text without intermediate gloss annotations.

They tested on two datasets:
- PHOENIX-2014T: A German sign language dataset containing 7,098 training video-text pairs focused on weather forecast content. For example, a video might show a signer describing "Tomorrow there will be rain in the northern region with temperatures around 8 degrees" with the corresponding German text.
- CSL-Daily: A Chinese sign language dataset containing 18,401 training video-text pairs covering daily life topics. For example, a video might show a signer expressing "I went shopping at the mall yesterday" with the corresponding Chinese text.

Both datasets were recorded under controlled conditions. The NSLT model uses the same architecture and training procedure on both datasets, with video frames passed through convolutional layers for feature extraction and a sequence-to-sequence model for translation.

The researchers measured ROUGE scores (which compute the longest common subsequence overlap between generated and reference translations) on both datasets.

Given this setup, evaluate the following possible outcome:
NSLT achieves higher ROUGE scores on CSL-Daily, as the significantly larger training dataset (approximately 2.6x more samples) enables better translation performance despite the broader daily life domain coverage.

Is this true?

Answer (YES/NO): YES